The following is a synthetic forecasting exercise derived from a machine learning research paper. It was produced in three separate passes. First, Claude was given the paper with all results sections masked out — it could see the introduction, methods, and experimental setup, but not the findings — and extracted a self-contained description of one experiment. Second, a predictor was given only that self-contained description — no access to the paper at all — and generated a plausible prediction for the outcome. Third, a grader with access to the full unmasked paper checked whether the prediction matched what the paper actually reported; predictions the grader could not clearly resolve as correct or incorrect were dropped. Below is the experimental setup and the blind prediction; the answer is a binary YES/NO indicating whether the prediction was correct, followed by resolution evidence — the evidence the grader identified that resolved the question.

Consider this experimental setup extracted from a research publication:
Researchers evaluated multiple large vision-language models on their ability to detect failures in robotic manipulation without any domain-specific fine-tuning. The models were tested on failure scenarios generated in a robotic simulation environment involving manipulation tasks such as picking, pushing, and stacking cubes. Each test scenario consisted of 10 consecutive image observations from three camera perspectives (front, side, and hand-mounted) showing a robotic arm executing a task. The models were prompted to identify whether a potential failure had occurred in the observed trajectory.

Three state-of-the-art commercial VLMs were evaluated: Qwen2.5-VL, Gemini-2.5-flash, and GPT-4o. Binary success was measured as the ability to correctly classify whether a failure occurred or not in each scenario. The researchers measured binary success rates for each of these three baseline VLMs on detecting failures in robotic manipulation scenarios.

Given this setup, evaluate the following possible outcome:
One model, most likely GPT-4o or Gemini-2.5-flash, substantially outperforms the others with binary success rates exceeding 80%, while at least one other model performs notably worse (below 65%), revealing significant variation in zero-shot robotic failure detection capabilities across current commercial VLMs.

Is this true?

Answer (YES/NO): NO